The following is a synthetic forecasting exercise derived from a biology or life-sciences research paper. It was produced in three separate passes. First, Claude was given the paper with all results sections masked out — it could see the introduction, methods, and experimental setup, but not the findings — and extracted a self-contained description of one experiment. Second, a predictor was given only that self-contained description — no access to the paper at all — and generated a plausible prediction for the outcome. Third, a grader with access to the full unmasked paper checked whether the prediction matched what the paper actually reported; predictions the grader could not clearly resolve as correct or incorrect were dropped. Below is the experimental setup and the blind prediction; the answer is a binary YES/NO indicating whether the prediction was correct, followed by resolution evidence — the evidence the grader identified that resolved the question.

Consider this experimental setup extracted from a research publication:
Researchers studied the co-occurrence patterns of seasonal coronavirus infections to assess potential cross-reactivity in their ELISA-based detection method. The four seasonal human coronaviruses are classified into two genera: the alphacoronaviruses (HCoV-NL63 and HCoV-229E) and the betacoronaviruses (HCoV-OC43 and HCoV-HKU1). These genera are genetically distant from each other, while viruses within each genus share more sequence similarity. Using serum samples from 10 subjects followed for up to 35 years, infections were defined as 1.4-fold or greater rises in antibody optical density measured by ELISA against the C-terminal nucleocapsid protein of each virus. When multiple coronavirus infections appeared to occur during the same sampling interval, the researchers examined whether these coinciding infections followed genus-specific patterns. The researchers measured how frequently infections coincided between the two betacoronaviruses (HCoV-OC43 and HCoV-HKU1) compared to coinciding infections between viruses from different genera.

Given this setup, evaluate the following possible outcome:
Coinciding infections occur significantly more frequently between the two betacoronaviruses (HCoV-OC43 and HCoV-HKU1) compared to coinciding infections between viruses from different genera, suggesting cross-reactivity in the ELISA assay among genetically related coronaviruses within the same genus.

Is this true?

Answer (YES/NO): YES